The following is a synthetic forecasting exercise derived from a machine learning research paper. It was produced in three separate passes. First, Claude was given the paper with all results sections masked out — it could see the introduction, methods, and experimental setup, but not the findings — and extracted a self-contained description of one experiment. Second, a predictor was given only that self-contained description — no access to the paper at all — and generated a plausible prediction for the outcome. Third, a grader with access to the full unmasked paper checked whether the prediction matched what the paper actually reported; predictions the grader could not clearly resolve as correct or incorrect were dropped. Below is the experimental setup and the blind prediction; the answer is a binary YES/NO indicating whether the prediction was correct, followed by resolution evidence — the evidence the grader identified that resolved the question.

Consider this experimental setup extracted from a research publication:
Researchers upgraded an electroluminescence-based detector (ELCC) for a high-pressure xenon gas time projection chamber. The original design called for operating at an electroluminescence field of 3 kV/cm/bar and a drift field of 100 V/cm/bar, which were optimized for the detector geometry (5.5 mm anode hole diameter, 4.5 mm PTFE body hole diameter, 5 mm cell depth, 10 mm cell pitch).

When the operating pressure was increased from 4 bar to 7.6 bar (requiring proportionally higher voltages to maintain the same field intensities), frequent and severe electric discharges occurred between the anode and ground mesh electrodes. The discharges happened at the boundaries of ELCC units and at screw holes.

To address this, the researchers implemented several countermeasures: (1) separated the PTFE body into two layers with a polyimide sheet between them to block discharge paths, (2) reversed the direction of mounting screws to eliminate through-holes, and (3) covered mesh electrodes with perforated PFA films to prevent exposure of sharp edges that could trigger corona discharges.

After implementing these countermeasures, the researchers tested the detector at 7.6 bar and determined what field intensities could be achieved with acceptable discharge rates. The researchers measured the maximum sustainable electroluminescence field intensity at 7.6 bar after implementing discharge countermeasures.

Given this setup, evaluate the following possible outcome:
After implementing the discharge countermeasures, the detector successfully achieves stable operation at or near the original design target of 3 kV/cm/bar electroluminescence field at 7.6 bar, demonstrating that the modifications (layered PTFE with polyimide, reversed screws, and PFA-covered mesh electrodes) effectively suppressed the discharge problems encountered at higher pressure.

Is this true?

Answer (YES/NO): NO